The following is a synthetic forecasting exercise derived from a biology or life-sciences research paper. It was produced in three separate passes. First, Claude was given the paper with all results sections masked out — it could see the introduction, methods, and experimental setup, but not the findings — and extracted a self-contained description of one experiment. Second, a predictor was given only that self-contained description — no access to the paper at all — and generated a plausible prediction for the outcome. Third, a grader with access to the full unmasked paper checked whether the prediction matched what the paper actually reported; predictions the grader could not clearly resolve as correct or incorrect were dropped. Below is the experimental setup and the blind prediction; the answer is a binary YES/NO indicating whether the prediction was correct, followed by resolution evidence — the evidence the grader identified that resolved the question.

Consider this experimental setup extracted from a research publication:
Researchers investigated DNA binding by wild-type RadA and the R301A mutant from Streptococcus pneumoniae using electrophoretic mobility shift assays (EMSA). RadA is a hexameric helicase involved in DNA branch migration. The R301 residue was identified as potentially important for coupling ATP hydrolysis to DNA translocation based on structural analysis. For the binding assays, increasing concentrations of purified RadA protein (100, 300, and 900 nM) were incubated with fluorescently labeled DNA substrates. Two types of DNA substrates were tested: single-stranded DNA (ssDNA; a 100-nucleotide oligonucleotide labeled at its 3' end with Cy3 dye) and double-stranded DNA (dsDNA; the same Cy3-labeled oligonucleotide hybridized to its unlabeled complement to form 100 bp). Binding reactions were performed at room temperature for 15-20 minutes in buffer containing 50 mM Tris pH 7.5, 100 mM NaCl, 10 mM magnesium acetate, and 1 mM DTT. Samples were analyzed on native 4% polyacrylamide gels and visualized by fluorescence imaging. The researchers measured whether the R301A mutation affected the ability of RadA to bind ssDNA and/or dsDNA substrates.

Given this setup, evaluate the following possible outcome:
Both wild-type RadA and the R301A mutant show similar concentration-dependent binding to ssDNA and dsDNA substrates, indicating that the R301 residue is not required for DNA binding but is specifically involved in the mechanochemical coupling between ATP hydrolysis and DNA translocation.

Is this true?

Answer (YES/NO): NO